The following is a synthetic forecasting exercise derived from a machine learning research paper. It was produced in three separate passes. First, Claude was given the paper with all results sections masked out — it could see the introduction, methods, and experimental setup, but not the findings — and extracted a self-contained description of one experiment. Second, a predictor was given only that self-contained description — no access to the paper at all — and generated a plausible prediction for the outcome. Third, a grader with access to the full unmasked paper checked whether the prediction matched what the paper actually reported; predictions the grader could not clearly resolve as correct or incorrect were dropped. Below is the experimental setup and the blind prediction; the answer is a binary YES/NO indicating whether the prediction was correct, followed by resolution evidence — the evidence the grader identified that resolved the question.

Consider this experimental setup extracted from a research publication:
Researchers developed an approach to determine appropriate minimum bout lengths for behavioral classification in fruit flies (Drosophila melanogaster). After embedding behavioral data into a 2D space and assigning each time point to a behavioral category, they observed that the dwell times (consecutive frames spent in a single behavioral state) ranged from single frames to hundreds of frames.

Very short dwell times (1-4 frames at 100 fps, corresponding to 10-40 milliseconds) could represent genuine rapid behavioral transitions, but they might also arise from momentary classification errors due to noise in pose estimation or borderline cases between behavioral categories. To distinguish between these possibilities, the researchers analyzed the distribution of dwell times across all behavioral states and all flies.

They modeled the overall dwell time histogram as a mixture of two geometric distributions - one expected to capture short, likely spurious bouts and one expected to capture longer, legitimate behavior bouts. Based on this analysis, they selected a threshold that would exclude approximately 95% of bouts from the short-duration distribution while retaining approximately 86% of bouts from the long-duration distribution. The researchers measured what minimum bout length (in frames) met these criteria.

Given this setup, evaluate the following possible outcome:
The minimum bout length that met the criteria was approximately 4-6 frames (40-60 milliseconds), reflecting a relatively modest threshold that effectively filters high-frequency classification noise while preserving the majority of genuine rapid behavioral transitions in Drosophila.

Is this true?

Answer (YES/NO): YES